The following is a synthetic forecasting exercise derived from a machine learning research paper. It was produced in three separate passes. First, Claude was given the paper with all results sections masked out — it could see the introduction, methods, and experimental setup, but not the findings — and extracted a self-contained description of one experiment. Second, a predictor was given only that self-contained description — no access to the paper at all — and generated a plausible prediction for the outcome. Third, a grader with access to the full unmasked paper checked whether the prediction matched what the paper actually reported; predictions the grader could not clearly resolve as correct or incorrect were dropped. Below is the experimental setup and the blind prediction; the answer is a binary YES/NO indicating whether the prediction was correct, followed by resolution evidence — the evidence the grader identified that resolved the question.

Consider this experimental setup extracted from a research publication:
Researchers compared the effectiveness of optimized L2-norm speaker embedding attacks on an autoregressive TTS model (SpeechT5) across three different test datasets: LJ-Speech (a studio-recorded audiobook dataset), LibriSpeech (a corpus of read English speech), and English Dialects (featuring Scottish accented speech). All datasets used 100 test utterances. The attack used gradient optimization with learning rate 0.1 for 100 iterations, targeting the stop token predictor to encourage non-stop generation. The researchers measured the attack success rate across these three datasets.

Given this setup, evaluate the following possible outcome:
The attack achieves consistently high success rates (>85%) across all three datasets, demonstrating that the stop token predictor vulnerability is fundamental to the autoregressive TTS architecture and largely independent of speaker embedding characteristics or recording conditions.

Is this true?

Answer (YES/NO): YES